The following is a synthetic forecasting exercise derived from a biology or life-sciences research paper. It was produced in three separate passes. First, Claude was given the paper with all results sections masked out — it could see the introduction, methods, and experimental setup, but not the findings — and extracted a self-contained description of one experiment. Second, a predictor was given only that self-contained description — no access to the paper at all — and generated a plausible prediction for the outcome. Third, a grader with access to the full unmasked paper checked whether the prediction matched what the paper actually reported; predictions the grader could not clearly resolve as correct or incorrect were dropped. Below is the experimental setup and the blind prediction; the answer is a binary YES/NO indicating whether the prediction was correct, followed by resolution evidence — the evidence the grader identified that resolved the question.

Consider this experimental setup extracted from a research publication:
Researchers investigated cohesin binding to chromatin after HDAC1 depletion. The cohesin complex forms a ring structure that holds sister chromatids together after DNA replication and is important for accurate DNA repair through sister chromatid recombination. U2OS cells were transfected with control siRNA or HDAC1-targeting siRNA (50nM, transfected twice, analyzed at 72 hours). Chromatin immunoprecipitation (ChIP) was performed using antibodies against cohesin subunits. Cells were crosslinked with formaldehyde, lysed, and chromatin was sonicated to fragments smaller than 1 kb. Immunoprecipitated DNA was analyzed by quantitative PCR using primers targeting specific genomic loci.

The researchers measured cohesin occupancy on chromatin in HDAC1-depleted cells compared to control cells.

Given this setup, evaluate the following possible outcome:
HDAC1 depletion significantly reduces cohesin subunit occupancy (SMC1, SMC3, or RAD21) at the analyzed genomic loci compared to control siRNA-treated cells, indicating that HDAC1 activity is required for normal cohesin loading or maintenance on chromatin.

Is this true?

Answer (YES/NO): NO